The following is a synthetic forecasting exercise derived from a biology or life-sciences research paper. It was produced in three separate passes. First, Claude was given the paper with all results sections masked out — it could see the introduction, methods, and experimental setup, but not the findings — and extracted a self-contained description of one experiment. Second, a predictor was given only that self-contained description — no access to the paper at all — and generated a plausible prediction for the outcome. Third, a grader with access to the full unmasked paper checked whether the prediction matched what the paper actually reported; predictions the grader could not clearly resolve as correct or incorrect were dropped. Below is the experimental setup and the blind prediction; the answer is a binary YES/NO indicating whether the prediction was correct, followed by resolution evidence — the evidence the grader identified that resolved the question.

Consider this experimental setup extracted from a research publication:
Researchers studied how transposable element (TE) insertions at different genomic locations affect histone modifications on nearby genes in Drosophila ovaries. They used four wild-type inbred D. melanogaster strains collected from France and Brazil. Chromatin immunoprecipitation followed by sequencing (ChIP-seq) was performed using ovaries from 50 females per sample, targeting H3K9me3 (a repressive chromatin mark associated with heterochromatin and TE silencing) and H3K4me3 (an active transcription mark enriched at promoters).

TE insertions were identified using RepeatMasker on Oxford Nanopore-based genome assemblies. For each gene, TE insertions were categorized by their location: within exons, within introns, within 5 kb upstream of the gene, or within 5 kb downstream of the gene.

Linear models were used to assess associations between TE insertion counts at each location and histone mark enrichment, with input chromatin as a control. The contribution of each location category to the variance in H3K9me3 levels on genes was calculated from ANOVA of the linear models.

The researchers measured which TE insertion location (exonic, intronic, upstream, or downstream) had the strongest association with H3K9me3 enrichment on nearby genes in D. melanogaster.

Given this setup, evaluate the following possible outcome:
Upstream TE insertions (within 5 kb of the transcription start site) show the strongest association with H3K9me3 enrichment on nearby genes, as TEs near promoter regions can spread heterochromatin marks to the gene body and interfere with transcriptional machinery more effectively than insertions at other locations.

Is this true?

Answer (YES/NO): NO